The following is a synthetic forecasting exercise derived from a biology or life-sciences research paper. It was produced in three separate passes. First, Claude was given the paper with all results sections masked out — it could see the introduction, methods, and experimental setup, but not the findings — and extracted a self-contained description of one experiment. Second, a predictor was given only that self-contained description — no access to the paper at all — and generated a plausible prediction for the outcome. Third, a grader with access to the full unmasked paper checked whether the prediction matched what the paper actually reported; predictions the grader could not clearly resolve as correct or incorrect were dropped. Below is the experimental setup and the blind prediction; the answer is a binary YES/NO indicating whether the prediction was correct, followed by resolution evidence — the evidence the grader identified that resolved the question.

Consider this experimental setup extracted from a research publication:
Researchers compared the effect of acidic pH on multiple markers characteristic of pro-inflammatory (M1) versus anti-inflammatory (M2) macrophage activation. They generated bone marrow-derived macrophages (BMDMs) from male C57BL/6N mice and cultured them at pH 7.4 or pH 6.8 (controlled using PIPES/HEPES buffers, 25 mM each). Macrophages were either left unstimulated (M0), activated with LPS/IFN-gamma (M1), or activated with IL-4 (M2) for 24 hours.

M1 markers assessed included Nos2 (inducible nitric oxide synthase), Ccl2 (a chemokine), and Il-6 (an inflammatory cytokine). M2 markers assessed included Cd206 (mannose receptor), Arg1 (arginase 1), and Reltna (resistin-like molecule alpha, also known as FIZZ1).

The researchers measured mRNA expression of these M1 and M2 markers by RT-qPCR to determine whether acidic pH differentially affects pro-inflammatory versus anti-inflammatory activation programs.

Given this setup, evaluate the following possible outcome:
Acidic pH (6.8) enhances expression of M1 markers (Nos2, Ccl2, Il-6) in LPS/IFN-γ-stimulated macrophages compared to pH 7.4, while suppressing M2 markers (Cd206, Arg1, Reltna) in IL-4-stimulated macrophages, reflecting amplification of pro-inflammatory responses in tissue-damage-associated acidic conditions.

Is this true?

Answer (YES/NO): NO